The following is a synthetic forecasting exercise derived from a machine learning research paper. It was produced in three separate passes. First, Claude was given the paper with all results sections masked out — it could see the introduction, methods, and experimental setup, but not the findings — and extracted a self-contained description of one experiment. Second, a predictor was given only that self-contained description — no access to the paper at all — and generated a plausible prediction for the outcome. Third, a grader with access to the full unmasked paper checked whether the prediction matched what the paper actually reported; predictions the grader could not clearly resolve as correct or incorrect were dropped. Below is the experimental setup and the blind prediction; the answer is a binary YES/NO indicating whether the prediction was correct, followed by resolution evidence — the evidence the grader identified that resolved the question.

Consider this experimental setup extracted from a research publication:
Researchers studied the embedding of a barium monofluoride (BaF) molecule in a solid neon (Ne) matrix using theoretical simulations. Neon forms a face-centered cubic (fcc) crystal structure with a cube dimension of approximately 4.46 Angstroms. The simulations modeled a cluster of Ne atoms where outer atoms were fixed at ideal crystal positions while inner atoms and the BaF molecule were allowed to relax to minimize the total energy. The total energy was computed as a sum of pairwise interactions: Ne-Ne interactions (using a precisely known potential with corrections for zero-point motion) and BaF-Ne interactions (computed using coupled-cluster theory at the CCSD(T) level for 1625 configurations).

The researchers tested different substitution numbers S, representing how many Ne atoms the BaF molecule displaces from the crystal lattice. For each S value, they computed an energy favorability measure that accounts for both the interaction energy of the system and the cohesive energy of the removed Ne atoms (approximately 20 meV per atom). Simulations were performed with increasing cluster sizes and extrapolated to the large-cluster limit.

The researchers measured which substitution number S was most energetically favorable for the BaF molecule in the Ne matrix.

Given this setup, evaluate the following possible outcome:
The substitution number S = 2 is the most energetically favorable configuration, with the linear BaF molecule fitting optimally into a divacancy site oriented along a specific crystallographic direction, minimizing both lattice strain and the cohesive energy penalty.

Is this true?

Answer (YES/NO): NO